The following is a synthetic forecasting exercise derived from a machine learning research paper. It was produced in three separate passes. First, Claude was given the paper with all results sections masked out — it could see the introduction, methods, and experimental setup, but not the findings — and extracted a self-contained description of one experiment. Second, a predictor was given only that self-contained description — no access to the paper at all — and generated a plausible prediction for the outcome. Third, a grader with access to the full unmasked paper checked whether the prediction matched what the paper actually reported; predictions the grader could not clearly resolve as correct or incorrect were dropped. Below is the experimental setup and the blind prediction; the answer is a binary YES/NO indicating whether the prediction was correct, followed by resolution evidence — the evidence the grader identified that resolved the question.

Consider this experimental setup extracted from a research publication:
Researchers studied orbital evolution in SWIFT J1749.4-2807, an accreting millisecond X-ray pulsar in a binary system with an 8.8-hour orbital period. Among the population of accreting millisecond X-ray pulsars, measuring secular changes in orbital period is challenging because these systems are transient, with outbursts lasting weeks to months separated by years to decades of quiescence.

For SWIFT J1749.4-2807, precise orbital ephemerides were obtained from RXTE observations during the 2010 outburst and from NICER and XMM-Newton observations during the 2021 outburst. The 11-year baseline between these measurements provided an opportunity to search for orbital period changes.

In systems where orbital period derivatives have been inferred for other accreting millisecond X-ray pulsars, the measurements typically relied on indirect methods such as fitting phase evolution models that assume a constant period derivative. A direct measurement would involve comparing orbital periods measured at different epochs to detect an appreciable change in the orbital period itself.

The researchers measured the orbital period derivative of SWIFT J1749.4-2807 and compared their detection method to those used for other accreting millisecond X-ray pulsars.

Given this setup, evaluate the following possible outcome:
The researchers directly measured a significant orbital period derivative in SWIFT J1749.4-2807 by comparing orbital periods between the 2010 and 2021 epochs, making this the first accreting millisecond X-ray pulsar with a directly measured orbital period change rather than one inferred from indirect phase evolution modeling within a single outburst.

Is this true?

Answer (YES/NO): YES